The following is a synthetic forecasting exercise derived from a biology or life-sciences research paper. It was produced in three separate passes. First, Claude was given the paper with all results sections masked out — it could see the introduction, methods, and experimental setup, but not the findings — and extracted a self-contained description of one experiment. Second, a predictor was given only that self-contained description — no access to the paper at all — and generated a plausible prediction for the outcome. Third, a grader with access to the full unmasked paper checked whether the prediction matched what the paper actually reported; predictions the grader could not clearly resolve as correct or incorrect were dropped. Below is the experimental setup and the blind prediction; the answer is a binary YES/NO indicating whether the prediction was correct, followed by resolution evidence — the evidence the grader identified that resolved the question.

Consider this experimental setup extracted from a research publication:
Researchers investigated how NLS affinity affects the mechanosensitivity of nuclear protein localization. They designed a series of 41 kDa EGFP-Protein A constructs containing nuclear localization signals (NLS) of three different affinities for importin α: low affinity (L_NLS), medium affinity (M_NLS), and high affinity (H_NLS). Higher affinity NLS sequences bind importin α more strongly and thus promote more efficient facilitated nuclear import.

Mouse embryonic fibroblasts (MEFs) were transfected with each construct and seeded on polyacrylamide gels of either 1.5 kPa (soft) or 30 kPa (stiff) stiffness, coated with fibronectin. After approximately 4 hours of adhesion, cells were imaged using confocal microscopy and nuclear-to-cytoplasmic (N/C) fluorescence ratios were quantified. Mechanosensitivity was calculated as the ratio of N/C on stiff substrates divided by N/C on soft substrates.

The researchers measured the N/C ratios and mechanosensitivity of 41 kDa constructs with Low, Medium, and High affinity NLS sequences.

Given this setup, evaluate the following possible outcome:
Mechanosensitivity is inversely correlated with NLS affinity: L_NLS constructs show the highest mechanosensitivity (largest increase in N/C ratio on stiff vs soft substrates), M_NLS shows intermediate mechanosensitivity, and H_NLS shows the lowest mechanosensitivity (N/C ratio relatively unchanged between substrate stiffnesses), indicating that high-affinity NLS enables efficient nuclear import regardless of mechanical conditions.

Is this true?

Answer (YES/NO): NO